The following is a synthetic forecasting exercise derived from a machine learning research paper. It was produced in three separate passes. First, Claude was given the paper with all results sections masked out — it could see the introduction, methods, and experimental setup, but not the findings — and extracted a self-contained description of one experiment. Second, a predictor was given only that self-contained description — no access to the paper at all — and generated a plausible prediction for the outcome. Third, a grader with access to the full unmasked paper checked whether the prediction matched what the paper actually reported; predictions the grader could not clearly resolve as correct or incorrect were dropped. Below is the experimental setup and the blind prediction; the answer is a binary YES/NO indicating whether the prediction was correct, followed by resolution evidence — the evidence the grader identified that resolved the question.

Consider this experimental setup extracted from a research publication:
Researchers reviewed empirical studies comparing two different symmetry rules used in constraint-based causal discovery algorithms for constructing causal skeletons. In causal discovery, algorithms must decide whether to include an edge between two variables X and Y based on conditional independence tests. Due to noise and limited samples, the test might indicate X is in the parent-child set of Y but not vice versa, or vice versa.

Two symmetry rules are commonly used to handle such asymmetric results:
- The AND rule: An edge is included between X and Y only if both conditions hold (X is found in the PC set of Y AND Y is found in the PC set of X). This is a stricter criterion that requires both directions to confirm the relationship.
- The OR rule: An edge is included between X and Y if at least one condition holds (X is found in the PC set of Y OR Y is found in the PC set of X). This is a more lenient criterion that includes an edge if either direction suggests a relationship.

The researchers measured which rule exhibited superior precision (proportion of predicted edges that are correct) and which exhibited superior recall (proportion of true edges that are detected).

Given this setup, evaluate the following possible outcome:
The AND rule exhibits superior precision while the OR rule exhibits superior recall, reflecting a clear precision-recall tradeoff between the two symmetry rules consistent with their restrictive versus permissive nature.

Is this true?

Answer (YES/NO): YES